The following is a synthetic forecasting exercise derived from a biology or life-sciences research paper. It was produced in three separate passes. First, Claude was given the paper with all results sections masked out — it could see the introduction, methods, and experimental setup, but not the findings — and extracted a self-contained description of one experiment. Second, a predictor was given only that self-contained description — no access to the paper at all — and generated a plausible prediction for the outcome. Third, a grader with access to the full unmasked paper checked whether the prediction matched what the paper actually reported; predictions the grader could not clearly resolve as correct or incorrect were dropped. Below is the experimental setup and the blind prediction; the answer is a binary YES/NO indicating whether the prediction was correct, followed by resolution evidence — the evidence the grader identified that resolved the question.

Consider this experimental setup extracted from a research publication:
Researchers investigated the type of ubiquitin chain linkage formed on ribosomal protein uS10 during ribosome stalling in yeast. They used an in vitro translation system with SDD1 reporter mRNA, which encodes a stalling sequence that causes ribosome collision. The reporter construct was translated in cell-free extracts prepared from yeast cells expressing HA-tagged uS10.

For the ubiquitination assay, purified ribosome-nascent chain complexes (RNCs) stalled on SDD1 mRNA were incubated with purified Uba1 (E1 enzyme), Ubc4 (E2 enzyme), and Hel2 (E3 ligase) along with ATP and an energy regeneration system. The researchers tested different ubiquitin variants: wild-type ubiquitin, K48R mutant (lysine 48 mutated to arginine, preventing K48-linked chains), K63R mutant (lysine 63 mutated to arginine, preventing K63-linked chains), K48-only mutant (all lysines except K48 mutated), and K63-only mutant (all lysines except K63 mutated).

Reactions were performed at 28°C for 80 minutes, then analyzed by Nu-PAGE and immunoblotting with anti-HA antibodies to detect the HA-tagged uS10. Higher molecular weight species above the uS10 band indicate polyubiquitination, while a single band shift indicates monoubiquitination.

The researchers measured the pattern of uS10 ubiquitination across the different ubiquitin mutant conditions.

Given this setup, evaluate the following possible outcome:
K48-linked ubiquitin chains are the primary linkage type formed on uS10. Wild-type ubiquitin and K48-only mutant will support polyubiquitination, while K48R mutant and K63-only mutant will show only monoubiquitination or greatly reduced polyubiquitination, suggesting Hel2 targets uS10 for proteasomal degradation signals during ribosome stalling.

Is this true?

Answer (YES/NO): NO